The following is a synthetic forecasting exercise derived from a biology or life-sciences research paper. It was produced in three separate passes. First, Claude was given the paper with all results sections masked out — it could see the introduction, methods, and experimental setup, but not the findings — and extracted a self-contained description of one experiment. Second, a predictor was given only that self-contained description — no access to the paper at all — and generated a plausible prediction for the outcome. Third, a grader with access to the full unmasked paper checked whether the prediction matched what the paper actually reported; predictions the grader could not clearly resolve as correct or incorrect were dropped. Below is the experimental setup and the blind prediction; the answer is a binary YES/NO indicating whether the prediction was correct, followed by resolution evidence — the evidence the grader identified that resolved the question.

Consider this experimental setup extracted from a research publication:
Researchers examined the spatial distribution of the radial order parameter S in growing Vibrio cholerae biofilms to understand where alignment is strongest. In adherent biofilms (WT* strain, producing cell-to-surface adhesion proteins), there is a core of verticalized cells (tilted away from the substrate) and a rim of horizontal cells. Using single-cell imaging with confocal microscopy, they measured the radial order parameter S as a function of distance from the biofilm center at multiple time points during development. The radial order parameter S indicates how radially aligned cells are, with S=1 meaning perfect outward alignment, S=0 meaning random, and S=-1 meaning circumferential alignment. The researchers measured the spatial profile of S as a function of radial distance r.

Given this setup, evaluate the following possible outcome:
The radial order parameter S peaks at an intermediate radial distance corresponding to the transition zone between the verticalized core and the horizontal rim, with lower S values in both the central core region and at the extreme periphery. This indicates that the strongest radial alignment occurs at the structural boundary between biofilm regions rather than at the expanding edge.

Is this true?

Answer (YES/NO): YES